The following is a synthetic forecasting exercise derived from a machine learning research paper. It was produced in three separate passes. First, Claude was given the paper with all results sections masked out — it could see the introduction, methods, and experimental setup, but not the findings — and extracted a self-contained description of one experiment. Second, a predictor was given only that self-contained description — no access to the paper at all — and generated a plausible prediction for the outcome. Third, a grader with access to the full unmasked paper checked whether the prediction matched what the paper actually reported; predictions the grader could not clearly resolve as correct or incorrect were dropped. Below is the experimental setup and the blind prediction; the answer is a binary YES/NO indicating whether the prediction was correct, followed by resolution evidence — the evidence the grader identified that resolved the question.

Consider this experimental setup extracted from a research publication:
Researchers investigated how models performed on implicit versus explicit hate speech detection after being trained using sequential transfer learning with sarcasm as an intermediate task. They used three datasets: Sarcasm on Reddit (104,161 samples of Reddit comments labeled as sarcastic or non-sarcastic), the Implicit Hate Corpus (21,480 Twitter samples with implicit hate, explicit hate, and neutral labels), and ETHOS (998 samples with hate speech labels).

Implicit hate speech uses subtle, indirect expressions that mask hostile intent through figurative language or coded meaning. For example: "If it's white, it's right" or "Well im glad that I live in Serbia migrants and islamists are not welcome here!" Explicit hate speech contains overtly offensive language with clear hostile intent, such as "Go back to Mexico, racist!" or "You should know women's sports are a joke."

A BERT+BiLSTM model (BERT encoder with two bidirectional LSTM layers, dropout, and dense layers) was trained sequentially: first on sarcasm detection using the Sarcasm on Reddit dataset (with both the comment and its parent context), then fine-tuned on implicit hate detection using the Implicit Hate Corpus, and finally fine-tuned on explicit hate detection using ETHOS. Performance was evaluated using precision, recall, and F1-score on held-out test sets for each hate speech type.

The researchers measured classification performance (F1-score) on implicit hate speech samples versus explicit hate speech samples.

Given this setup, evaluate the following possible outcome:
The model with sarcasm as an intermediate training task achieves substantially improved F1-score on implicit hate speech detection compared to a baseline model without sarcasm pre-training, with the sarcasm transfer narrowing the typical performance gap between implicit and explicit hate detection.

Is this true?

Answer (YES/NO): NO